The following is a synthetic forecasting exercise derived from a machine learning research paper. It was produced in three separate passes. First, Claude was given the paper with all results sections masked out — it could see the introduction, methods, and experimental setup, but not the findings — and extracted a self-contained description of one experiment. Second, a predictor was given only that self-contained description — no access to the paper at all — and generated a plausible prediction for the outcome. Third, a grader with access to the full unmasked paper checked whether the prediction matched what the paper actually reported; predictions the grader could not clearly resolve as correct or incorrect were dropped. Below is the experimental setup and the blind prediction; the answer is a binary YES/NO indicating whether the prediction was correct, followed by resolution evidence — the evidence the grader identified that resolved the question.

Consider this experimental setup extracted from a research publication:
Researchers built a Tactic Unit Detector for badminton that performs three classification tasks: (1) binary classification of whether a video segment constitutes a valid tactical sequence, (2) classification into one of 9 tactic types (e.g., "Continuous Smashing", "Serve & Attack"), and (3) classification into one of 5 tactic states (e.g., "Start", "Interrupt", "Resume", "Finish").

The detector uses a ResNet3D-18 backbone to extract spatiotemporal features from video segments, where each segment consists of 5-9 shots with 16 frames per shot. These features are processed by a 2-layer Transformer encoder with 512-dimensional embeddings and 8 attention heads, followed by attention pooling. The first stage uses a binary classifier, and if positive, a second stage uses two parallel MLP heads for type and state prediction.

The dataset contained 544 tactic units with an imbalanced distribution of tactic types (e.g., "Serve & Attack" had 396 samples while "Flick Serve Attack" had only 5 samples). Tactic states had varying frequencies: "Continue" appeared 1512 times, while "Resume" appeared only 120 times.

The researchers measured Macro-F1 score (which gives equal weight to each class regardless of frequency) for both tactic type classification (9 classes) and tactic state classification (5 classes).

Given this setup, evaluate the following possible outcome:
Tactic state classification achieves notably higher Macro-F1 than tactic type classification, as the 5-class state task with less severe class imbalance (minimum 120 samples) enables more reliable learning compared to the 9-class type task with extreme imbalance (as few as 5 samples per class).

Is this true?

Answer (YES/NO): YES